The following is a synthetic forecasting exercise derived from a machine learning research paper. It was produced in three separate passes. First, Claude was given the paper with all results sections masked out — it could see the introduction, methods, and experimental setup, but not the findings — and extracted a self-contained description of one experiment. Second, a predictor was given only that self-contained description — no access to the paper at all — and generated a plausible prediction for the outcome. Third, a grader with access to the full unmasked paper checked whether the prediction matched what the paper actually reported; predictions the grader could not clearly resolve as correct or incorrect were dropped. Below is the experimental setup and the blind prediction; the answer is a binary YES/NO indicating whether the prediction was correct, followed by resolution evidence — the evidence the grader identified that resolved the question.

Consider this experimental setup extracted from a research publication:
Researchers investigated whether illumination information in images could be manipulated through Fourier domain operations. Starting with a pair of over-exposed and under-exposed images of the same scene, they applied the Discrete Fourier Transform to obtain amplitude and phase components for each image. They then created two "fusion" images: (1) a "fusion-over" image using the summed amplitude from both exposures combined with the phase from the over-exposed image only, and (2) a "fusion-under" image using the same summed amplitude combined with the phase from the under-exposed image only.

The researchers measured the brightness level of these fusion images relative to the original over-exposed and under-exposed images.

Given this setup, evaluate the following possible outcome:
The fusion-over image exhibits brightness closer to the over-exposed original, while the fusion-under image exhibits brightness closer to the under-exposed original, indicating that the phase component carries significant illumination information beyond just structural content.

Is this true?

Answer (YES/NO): NO